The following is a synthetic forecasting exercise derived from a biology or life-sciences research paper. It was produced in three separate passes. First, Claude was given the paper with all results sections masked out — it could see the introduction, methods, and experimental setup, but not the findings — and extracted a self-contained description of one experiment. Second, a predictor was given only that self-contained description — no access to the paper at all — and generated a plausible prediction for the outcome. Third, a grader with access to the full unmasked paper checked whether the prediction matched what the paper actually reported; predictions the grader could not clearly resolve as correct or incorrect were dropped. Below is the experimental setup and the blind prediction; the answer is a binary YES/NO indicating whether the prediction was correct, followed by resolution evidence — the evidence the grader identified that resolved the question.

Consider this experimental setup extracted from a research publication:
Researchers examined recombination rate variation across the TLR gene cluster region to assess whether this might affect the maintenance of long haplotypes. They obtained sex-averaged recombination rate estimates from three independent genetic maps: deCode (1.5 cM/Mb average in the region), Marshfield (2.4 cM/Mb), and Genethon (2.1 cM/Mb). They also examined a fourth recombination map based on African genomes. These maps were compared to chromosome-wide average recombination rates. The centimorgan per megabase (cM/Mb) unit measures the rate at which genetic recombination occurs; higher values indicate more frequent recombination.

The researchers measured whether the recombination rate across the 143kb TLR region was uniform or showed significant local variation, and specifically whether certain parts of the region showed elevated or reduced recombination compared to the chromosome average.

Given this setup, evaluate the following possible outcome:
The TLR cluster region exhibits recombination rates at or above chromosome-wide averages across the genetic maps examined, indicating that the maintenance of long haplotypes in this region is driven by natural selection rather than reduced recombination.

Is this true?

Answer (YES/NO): YES